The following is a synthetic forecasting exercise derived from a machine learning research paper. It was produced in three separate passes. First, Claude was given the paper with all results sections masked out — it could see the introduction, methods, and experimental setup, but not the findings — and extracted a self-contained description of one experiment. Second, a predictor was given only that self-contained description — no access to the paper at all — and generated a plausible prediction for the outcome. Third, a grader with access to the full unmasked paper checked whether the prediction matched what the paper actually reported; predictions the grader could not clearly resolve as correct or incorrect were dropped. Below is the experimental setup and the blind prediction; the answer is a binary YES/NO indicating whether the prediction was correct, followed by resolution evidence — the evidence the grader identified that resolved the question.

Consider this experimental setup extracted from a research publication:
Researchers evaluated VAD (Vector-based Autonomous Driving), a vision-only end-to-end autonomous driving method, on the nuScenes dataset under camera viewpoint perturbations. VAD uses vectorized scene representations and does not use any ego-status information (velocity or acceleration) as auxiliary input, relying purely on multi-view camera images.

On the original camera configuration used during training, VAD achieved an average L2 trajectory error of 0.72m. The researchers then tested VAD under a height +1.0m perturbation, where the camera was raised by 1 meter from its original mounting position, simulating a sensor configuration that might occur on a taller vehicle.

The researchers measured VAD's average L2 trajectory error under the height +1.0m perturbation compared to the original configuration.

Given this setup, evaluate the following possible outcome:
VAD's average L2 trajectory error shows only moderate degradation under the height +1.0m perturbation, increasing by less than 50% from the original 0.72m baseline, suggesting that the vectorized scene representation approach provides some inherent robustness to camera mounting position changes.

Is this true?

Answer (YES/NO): YES